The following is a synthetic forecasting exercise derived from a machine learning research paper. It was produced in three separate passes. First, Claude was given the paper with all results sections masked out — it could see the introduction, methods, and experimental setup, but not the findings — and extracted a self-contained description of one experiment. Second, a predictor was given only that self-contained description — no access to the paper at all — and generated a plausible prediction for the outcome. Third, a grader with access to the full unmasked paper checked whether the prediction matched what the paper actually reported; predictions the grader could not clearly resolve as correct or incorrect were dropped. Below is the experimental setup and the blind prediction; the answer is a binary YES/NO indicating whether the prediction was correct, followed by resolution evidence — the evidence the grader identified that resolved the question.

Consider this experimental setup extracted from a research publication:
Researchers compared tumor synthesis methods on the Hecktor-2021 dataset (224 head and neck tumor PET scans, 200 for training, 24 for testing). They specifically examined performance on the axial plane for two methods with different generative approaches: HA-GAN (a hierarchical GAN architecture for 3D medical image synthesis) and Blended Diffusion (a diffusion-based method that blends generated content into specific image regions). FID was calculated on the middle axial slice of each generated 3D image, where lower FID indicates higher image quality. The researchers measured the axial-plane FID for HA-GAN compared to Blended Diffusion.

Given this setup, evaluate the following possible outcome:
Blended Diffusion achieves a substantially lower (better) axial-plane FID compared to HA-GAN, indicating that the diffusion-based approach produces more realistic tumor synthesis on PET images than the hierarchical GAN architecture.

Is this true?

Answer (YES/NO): YES